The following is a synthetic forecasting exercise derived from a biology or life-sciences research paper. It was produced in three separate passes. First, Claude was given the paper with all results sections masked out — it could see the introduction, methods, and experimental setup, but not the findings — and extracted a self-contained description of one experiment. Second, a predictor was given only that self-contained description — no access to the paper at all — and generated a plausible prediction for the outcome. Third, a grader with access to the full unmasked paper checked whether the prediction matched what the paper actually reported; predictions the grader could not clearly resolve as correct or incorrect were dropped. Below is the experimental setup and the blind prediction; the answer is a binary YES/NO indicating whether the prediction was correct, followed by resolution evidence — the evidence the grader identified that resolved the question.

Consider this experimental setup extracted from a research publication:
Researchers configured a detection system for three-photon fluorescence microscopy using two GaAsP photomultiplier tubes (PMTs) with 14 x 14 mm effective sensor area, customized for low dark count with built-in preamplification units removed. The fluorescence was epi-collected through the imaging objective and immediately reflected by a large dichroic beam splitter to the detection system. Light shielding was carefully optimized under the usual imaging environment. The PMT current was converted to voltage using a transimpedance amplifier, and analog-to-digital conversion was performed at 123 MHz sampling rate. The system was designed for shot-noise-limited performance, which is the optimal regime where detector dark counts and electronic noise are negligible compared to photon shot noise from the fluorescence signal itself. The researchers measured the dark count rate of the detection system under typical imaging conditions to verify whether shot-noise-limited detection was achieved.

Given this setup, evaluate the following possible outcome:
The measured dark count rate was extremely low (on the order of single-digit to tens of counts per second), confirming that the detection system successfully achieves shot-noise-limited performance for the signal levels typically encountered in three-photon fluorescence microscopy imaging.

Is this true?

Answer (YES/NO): NO